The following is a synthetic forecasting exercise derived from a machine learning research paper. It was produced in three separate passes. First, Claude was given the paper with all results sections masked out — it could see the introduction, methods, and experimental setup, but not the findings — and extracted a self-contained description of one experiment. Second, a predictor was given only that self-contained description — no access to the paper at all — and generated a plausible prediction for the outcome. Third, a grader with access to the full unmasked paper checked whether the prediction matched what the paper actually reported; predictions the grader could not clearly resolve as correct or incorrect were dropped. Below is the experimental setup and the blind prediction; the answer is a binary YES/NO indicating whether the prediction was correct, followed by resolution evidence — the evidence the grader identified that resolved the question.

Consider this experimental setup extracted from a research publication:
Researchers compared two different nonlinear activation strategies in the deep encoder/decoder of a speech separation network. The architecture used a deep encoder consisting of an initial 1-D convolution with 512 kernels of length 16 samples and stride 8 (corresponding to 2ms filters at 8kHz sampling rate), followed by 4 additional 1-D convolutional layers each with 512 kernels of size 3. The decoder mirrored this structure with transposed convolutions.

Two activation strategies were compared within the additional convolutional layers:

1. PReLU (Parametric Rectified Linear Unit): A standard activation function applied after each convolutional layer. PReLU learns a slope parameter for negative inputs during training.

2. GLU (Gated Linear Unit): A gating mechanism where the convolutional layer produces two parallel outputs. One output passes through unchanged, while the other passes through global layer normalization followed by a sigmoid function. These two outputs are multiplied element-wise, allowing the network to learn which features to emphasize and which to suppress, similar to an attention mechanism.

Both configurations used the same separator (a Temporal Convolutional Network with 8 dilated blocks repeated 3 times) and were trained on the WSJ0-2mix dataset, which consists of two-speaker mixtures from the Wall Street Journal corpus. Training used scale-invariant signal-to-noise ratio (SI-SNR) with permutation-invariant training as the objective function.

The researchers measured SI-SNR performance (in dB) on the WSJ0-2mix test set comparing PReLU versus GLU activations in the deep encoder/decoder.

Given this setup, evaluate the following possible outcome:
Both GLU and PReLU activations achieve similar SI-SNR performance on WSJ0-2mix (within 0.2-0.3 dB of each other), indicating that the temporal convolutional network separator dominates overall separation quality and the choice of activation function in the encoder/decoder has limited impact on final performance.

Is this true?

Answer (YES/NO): YES